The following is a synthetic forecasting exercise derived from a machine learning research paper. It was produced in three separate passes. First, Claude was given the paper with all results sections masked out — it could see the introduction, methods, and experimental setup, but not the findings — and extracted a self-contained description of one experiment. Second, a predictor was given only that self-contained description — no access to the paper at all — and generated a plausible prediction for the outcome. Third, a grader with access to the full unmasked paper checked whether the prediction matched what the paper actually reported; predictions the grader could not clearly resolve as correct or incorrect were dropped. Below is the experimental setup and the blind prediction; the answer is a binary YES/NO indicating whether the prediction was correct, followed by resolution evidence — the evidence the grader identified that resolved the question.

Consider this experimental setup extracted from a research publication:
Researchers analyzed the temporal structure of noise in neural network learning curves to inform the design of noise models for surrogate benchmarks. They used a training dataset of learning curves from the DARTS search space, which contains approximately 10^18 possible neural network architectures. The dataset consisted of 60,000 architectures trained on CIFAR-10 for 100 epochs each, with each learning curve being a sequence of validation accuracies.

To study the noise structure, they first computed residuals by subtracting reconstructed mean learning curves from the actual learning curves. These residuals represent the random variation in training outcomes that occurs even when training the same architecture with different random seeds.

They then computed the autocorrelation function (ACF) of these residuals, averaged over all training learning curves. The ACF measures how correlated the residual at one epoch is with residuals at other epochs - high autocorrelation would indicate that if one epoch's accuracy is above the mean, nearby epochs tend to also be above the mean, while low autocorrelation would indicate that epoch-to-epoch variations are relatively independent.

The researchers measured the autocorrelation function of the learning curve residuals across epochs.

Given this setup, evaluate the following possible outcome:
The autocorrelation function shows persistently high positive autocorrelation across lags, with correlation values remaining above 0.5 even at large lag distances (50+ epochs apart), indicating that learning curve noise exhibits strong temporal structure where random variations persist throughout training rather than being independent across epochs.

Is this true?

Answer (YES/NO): NO